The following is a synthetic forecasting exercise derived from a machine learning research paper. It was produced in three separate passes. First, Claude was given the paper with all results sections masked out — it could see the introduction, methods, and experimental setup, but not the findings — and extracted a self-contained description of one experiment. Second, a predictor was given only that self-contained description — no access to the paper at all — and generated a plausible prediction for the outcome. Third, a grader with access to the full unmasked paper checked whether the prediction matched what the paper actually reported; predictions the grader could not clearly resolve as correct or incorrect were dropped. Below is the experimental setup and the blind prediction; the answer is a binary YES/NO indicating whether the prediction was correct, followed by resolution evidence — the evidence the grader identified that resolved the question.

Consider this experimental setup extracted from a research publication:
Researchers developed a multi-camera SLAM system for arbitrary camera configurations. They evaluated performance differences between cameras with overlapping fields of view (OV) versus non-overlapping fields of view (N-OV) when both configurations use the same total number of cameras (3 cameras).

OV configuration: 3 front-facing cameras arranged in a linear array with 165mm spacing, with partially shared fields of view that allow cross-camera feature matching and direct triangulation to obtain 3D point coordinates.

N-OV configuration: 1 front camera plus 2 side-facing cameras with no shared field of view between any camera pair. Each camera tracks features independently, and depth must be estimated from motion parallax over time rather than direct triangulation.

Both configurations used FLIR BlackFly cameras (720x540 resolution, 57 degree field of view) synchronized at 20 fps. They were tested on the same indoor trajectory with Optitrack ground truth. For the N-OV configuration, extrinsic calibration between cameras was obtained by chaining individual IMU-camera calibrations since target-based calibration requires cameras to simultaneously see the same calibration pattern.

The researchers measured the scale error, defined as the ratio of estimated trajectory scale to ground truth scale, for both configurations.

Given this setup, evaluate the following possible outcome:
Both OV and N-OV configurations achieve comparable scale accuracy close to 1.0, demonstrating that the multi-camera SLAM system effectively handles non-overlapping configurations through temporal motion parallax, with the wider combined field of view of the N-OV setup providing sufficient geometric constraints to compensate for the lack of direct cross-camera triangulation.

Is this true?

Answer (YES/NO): NO